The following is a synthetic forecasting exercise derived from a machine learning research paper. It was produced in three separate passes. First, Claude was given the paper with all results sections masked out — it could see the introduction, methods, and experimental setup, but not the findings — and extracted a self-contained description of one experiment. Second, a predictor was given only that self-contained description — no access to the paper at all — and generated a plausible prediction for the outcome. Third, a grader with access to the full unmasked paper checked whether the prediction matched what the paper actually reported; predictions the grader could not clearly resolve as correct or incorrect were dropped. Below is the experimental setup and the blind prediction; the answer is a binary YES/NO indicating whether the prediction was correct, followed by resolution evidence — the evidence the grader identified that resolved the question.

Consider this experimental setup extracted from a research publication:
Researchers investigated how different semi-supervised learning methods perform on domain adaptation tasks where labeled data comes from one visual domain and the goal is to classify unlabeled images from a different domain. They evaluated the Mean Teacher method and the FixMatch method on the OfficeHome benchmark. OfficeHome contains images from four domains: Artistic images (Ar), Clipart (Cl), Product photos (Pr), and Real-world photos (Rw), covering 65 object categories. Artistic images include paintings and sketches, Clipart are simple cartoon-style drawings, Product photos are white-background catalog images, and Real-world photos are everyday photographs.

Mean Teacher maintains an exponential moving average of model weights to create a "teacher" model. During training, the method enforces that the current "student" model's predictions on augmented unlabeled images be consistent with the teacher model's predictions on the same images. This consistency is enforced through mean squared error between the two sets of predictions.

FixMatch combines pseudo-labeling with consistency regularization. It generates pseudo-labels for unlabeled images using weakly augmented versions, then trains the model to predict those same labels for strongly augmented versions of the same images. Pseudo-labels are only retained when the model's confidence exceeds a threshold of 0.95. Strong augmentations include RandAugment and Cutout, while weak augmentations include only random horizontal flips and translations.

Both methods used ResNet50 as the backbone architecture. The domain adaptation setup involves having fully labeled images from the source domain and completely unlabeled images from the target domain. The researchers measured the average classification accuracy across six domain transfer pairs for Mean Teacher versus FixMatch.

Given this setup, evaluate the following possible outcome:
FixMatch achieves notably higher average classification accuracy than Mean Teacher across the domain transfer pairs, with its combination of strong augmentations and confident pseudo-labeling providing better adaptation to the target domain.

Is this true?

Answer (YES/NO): YES